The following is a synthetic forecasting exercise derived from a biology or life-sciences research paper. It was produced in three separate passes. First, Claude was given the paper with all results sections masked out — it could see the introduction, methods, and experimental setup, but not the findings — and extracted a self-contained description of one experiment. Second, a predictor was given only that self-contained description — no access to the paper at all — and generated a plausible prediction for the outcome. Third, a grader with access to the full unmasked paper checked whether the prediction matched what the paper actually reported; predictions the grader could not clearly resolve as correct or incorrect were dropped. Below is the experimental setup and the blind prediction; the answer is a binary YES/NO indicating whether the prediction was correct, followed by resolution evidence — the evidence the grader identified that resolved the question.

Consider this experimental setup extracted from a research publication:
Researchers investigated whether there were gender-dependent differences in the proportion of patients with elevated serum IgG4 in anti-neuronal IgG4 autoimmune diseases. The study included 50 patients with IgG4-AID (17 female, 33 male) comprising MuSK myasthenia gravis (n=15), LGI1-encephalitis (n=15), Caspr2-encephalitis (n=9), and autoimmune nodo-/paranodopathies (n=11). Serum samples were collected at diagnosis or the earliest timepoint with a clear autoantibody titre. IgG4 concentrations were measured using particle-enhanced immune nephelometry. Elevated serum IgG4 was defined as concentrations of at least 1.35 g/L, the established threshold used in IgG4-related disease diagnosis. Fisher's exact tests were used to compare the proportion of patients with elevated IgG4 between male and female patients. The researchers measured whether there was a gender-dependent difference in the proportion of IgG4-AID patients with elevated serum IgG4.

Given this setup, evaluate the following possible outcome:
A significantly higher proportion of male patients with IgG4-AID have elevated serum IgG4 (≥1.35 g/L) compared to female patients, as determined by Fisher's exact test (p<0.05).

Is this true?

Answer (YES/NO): NO